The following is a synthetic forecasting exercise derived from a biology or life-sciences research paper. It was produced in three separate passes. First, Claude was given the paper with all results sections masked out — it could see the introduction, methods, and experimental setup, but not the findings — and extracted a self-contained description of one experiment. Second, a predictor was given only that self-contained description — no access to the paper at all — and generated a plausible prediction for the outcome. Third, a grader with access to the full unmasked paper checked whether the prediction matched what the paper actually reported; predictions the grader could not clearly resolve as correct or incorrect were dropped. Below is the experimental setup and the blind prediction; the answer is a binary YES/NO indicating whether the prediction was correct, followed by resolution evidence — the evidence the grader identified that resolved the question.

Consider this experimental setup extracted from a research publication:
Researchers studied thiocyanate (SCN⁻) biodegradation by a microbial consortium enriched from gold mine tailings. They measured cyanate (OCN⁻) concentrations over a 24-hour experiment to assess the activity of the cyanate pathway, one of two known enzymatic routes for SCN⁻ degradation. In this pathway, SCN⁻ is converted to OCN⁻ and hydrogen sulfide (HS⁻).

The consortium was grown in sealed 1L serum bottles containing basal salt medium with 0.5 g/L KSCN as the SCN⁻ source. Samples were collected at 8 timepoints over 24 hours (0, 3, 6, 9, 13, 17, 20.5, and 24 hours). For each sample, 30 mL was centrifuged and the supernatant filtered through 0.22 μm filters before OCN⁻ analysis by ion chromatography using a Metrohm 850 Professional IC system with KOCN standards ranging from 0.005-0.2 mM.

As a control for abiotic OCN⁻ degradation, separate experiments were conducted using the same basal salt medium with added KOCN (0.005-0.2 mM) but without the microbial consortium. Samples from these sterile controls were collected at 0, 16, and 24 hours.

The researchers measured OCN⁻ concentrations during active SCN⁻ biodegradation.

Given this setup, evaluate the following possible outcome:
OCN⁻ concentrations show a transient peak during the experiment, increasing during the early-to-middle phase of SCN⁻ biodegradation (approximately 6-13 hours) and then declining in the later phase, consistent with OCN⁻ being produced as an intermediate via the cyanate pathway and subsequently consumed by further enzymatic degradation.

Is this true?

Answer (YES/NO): NO